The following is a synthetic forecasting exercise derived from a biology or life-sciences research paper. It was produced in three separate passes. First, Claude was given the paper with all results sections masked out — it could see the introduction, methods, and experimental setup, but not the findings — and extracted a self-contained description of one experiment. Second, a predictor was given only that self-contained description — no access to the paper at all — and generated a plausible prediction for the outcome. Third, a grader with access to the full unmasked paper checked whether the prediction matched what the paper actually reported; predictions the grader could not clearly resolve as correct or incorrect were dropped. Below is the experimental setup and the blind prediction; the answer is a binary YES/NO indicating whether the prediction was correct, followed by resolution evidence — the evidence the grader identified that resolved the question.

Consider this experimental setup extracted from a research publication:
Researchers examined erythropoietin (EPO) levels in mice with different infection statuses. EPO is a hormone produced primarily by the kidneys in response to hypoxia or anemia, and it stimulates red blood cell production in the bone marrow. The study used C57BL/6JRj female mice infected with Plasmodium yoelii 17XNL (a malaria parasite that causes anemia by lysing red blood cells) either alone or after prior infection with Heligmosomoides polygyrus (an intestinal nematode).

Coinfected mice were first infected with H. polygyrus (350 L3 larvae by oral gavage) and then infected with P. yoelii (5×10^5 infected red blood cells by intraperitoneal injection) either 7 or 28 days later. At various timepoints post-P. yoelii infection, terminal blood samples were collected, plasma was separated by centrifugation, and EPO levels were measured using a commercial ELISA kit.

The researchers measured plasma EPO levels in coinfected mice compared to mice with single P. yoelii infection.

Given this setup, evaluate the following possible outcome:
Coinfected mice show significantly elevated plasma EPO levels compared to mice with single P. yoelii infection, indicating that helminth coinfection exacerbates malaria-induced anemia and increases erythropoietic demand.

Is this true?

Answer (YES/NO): NO